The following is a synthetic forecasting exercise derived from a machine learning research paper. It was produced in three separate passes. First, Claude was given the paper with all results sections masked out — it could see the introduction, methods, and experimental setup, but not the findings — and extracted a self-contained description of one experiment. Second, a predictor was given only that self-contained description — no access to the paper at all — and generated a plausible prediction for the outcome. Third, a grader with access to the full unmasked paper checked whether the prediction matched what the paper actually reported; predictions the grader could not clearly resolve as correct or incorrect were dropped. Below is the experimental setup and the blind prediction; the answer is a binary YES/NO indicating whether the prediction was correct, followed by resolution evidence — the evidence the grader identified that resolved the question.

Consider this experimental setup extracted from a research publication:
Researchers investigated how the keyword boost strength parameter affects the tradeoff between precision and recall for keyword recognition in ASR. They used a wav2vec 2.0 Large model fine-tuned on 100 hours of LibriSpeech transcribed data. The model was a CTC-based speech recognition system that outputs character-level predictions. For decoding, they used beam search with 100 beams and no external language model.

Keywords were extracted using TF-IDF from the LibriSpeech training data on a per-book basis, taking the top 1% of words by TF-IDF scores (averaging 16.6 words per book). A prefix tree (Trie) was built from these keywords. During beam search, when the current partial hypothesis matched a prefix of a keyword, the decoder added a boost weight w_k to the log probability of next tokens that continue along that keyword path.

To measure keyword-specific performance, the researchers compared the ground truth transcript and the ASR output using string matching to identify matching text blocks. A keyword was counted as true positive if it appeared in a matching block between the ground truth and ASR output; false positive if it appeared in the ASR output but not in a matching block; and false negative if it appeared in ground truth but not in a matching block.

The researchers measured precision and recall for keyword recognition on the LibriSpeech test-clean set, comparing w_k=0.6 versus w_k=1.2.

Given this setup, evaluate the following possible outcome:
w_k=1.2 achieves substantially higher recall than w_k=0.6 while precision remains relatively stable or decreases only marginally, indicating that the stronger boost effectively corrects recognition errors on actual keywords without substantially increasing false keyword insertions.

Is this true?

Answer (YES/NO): NO